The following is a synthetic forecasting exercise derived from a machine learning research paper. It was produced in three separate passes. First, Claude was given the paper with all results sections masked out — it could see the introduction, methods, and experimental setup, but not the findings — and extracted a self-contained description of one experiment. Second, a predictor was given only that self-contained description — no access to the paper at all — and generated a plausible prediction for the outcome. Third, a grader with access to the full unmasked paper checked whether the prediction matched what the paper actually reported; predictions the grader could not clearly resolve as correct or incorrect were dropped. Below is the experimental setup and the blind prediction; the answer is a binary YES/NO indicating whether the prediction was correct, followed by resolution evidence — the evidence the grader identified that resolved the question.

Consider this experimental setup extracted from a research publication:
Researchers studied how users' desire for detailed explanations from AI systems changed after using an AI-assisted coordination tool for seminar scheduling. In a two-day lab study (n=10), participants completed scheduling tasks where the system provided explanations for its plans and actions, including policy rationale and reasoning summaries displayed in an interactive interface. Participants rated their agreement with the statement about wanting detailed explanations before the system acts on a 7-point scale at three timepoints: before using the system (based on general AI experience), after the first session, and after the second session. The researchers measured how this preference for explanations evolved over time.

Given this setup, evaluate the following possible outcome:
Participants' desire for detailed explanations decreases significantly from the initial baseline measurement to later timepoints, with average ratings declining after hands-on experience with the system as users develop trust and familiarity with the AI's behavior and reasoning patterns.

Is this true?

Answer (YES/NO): NO